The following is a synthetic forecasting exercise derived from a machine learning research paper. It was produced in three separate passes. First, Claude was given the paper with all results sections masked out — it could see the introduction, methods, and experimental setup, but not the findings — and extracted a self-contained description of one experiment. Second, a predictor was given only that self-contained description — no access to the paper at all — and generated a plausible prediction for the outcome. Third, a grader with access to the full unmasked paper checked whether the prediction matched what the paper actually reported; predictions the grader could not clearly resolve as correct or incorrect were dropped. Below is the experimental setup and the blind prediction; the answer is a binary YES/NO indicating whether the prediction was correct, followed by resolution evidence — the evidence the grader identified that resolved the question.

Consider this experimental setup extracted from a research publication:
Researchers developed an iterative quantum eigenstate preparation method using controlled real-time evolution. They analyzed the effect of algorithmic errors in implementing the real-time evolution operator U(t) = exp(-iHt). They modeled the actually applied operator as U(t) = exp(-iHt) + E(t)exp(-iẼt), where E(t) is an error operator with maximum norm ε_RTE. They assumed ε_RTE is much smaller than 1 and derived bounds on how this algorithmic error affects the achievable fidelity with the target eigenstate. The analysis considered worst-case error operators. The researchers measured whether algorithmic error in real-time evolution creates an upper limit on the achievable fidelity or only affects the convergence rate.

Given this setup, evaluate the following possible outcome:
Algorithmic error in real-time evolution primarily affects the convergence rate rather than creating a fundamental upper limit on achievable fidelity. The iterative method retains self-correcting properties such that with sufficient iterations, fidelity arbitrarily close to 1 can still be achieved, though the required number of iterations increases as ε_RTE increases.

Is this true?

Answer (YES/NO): NO